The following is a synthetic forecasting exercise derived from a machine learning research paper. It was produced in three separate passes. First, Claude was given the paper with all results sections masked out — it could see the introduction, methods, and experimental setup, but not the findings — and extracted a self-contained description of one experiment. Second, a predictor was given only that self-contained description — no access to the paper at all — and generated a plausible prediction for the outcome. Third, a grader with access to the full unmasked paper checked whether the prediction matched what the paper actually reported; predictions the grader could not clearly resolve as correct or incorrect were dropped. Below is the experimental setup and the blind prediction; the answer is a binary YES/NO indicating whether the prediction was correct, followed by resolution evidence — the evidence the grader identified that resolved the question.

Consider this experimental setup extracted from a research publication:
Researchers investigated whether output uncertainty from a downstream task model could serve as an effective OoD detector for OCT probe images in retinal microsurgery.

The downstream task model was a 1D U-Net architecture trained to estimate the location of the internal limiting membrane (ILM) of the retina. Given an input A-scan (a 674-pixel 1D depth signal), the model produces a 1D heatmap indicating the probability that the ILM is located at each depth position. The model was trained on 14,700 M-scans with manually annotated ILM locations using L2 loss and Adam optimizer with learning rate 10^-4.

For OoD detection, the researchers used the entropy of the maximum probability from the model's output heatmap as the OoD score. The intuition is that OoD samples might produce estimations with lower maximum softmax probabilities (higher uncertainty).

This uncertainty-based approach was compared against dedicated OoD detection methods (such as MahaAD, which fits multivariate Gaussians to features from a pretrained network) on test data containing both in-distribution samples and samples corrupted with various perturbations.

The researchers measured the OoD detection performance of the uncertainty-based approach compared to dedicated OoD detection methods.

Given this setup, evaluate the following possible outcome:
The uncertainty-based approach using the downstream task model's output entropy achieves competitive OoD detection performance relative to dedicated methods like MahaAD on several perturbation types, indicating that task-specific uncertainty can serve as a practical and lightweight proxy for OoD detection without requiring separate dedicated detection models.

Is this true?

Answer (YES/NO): NO